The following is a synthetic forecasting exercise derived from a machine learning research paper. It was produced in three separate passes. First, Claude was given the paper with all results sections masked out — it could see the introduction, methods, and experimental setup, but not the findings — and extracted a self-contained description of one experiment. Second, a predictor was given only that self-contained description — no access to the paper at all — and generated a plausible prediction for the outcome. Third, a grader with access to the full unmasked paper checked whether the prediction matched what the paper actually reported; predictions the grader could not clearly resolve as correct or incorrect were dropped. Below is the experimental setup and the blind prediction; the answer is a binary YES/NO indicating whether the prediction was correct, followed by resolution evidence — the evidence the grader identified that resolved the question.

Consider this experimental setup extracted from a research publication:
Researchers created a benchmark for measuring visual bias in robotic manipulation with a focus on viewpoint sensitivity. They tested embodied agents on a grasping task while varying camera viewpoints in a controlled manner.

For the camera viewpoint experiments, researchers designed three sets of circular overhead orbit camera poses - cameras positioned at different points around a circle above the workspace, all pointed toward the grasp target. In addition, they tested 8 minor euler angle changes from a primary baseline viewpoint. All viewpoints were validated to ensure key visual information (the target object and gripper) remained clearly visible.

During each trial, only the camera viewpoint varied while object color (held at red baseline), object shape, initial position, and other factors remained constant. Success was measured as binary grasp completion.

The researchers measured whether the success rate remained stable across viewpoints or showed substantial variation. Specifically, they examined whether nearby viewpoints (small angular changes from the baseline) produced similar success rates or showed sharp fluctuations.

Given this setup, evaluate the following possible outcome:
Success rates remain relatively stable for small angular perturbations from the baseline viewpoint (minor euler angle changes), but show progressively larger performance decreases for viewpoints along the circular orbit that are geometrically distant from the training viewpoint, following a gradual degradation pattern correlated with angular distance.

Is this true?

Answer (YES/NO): NO